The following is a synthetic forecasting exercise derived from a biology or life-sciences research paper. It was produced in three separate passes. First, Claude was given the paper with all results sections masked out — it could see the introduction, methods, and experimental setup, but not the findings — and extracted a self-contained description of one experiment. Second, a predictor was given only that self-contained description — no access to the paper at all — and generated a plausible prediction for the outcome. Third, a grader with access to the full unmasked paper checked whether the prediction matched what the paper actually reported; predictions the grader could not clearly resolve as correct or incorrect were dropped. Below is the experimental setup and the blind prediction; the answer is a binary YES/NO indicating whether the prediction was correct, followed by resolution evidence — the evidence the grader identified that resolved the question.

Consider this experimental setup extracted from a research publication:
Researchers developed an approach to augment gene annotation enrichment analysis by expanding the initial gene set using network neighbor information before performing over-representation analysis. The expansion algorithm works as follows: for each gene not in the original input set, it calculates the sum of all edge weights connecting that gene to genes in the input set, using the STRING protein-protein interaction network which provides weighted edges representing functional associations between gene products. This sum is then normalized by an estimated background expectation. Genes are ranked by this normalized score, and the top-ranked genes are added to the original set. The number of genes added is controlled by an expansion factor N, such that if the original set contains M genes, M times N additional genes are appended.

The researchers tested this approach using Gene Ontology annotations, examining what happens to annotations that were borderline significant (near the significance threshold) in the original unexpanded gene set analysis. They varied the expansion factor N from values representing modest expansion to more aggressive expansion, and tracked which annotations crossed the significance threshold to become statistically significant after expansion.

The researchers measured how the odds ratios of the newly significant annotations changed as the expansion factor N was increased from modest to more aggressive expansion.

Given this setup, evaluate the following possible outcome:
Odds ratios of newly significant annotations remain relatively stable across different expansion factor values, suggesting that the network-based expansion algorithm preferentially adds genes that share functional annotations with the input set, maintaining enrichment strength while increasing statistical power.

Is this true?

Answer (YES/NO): NO